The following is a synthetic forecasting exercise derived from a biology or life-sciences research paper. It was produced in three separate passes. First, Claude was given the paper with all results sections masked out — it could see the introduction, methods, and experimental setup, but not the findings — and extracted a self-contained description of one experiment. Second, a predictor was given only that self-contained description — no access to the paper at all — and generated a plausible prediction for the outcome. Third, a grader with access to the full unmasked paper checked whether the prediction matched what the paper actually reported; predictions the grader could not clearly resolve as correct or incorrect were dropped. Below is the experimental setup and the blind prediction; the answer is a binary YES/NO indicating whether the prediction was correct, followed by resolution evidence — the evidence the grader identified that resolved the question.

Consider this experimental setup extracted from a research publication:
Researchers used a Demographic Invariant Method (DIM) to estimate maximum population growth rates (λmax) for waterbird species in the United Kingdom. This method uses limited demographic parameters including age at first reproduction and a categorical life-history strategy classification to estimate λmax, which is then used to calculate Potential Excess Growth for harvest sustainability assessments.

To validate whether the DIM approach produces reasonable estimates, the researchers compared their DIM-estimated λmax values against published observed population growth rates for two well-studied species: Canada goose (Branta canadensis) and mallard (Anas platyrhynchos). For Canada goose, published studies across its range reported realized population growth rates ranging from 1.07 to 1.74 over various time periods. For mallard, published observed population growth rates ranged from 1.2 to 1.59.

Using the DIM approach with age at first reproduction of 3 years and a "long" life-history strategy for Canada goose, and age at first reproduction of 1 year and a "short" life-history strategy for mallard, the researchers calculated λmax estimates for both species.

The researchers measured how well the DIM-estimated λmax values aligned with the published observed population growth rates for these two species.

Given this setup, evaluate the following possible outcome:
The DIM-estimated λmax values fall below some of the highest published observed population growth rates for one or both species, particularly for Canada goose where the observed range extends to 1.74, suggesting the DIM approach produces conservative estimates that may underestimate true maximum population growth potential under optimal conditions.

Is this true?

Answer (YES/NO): NO